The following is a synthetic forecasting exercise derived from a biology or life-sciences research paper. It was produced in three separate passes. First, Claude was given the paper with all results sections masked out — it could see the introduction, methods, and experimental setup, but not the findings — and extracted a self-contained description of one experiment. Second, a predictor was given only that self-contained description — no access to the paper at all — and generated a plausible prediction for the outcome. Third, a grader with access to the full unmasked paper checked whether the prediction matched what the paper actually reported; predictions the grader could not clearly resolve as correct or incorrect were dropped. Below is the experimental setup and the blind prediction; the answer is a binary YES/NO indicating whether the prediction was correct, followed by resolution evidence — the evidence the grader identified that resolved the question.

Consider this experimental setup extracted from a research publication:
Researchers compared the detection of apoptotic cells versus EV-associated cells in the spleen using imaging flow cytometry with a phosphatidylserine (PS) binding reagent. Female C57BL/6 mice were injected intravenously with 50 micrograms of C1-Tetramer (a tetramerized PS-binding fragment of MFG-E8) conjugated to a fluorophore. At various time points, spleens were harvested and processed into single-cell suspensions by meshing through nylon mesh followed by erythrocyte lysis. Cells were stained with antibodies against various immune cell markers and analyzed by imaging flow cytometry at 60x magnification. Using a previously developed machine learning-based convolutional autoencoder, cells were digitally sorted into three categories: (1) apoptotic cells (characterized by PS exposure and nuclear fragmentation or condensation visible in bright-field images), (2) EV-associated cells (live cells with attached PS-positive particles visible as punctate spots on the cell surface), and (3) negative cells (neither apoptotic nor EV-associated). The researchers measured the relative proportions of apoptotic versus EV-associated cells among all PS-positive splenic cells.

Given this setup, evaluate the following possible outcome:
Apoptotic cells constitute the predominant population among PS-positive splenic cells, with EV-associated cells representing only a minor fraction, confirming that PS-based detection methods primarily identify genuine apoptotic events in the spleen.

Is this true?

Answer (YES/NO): NO